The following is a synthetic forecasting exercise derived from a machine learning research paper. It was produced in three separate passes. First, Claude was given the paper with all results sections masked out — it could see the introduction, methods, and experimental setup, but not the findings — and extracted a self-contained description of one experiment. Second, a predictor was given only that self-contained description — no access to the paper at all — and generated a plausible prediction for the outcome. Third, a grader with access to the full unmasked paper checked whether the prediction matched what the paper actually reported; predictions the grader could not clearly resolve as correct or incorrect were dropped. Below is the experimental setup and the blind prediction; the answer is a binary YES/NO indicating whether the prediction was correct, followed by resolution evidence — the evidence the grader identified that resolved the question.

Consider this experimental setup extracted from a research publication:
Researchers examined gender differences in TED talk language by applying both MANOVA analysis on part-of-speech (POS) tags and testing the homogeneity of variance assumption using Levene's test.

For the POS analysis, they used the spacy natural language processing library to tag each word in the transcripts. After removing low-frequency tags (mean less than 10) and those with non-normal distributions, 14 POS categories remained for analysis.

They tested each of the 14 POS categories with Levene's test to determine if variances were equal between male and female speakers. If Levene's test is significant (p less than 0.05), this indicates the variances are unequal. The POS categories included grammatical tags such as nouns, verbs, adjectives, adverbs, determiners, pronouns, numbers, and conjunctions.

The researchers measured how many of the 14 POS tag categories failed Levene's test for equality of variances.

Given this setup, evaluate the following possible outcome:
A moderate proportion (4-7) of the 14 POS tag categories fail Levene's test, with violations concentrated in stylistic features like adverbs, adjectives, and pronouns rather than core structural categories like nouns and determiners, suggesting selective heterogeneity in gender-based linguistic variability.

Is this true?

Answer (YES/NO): NO